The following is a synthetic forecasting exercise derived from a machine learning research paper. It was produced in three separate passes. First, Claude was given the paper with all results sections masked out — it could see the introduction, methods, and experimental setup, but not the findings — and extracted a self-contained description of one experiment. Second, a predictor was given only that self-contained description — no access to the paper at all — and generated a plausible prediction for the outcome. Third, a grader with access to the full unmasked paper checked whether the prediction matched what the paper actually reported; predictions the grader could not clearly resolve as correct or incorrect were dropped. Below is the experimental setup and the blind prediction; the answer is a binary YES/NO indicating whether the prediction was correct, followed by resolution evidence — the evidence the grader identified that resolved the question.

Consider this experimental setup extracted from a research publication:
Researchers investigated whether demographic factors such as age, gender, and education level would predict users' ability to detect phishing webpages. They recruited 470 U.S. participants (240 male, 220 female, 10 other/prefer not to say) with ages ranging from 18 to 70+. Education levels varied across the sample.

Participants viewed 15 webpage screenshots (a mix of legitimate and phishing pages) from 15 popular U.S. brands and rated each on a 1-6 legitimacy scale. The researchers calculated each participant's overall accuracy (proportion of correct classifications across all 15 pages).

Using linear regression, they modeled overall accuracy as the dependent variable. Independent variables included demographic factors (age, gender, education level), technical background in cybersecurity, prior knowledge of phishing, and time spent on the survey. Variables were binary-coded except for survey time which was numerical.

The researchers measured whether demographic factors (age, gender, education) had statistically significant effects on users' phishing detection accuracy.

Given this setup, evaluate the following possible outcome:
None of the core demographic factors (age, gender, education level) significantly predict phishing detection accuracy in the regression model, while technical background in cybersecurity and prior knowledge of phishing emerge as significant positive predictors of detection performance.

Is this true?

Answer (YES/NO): NO